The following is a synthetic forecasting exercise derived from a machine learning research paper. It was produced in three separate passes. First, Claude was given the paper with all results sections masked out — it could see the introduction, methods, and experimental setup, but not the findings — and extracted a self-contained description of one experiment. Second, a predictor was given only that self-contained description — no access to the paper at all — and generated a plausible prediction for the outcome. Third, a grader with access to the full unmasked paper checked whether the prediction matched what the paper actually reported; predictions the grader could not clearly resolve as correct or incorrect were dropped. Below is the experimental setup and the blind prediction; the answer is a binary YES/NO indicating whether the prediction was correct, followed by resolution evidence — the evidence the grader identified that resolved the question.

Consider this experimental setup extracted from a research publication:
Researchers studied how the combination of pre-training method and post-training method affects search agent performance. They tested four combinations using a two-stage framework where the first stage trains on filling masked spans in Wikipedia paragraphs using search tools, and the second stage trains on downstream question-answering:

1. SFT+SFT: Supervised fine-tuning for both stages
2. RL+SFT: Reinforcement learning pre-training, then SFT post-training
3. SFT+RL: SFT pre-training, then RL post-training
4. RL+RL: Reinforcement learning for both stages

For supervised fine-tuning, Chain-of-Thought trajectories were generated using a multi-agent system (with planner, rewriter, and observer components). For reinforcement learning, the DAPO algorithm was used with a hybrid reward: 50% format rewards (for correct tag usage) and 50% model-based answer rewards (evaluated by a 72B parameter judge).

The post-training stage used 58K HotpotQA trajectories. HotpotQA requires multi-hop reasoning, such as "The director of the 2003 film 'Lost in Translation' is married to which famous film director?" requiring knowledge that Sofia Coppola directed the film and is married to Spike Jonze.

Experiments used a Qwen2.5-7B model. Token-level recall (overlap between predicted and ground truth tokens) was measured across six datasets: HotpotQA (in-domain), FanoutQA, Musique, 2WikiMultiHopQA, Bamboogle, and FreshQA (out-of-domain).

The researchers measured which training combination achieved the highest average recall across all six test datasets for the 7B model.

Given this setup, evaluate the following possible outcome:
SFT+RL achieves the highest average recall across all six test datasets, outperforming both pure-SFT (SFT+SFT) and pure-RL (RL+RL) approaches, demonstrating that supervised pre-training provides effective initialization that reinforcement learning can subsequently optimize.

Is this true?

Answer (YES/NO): NO